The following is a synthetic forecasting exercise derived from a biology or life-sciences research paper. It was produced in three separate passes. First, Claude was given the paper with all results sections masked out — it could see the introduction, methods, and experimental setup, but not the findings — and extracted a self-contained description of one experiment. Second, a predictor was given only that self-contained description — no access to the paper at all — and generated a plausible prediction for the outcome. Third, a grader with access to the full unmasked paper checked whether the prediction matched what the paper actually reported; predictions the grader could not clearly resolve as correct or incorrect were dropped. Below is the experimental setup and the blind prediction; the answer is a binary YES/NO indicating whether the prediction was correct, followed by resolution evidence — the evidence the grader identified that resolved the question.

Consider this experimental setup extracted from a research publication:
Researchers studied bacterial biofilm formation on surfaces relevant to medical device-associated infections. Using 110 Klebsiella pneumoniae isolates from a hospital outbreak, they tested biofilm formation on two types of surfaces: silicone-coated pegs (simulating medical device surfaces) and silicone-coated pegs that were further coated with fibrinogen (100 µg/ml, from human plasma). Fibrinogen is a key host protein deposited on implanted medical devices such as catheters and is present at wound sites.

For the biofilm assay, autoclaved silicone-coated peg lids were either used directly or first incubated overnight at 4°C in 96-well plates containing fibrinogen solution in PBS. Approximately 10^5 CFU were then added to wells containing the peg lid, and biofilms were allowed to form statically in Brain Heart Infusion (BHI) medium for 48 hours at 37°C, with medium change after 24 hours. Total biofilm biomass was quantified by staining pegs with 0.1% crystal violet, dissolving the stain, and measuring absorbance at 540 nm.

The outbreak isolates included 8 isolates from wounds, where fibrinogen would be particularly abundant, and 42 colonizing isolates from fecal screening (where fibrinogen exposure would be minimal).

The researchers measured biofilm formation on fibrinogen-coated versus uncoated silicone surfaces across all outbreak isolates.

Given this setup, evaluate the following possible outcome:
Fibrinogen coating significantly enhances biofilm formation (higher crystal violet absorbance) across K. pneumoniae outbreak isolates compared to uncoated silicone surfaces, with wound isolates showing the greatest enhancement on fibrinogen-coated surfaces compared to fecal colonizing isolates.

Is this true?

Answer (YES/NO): NO